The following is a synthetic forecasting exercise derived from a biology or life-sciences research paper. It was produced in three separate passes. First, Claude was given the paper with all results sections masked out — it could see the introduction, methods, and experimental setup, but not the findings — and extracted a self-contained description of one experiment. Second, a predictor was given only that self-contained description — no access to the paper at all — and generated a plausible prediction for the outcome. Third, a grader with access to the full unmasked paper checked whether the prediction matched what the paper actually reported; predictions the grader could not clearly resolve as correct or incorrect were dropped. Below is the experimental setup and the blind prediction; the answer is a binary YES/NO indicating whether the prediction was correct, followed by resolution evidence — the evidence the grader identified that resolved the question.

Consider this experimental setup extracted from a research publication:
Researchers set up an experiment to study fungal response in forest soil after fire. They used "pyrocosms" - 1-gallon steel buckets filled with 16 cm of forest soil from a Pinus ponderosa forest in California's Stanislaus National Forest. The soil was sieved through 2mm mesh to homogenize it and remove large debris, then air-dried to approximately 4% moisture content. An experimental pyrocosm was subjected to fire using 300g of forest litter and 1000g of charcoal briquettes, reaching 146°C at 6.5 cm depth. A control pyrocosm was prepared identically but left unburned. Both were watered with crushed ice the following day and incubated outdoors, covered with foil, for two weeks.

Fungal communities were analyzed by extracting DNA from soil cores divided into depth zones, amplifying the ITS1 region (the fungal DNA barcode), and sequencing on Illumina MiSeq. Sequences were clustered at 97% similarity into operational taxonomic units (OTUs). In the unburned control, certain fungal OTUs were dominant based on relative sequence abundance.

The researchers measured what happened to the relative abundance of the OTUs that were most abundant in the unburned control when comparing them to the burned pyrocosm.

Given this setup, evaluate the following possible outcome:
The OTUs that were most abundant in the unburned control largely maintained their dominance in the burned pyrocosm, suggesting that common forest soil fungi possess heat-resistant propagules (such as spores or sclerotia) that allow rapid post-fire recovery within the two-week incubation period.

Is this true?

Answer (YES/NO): NO